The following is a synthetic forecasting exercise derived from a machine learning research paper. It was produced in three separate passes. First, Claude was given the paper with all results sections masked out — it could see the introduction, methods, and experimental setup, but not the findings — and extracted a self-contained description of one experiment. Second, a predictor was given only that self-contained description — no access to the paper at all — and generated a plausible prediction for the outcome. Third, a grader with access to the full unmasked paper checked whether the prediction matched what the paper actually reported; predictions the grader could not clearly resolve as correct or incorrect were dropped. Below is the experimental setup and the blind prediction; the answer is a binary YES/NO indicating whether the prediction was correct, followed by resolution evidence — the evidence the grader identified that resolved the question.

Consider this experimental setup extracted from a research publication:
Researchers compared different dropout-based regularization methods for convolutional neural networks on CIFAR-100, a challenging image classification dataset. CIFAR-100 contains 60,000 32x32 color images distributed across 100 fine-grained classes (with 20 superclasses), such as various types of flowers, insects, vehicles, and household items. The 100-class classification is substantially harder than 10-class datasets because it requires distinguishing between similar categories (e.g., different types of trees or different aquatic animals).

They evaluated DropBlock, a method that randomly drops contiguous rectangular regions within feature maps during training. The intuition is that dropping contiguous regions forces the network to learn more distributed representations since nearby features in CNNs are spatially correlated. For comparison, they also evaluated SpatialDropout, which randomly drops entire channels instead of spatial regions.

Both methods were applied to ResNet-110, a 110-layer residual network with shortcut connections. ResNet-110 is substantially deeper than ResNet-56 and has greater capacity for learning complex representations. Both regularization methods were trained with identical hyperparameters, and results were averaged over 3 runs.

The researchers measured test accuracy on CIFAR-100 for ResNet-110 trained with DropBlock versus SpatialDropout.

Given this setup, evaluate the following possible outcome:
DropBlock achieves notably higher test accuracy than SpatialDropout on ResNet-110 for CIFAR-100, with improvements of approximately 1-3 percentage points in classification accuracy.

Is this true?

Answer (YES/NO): NO